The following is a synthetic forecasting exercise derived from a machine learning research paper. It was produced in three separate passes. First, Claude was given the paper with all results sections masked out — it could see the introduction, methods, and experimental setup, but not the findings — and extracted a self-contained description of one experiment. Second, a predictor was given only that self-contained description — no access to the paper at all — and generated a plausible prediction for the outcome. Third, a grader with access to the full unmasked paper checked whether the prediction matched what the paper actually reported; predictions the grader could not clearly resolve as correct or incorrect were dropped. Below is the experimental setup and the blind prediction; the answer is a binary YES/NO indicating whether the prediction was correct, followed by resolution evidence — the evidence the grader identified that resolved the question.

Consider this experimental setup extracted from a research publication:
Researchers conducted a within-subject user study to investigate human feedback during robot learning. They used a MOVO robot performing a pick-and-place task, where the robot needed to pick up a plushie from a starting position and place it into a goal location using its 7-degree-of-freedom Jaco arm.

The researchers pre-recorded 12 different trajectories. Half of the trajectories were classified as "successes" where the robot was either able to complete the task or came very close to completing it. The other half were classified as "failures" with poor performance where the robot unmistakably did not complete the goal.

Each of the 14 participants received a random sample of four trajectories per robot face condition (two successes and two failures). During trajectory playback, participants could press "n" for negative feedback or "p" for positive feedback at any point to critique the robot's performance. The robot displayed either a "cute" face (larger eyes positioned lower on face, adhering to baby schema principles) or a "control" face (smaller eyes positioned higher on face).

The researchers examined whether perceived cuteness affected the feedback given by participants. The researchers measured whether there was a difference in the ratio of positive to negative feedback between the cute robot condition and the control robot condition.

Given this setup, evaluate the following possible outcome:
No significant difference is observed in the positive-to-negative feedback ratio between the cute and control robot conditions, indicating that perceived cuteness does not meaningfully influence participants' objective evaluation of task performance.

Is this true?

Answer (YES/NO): NO